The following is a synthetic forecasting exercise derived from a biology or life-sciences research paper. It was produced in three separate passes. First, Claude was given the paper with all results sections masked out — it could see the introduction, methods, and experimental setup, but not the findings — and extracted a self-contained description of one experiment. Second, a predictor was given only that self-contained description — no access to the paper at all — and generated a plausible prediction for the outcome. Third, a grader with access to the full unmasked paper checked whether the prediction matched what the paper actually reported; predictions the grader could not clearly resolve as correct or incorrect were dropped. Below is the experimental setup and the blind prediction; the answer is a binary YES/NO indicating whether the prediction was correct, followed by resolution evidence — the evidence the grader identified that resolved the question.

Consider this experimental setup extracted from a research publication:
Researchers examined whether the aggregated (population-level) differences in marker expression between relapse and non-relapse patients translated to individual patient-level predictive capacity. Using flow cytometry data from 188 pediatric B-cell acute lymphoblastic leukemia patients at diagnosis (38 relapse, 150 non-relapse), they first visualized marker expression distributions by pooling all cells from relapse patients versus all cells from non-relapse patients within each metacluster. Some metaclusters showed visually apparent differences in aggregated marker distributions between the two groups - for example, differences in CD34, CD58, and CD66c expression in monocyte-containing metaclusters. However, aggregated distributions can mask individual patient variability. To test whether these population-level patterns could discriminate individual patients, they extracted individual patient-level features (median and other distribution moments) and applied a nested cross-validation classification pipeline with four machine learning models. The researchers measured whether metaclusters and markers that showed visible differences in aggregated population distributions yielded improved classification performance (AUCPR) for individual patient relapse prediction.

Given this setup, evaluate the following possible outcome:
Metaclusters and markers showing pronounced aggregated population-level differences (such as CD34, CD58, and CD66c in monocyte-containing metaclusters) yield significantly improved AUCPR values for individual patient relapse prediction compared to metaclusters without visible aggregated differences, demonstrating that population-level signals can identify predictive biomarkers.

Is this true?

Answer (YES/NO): NO